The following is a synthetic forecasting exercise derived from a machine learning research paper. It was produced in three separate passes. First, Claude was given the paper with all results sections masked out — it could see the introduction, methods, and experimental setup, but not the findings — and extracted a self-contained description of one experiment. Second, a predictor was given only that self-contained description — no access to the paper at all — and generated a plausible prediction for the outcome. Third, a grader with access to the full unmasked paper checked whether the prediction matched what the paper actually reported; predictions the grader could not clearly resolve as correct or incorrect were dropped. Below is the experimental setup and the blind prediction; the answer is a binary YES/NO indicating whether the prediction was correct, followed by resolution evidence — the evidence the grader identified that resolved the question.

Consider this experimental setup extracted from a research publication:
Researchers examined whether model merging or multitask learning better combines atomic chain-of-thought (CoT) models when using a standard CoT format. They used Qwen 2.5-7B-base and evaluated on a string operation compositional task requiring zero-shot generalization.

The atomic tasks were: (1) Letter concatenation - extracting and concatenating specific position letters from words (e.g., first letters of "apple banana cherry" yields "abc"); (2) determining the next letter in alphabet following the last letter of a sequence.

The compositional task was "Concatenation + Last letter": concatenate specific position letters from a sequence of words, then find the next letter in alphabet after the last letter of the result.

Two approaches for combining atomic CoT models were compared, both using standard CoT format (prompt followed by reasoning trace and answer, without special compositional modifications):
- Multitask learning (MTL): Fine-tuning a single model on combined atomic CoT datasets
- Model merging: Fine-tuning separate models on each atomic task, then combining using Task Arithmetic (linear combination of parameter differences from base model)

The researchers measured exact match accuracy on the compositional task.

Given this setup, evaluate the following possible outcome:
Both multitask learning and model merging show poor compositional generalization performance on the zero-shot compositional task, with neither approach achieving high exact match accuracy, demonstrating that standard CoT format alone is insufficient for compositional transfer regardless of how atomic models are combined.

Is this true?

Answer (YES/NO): NO